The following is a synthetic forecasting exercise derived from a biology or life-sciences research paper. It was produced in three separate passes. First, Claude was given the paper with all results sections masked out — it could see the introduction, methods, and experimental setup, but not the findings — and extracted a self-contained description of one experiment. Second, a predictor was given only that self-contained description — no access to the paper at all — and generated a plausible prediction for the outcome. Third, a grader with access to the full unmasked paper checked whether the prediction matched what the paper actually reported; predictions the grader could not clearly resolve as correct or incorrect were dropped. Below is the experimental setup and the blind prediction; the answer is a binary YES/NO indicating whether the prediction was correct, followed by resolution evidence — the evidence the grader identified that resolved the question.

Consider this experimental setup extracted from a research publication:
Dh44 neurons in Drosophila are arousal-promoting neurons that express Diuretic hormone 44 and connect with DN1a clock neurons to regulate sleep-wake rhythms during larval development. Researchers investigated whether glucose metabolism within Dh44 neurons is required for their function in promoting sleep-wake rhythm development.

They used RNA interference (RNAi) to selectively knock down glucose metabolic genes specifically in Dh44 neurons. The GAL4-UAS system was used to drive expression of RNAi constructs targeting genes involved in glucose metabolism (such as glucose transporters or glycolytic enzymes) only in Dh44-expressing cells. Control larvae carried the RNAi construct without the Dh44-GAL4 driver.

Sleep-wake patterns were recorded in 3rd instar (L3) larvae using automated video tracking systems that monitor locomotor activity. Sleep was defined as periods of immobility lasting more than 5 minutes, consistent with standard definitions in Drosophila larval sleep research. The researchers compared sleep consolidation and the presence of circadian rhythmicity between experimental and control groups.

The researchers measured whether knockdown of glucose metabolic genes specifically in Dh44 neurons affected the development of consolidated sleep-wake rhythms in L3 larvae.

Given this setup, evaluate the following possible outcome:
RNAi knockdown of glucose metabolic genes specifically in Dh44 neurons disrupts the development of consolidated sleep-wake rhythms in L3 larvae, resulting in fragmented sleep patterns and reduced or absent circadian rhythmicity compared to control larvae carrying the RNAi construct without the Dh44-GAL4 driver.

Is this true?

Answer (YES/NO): YES